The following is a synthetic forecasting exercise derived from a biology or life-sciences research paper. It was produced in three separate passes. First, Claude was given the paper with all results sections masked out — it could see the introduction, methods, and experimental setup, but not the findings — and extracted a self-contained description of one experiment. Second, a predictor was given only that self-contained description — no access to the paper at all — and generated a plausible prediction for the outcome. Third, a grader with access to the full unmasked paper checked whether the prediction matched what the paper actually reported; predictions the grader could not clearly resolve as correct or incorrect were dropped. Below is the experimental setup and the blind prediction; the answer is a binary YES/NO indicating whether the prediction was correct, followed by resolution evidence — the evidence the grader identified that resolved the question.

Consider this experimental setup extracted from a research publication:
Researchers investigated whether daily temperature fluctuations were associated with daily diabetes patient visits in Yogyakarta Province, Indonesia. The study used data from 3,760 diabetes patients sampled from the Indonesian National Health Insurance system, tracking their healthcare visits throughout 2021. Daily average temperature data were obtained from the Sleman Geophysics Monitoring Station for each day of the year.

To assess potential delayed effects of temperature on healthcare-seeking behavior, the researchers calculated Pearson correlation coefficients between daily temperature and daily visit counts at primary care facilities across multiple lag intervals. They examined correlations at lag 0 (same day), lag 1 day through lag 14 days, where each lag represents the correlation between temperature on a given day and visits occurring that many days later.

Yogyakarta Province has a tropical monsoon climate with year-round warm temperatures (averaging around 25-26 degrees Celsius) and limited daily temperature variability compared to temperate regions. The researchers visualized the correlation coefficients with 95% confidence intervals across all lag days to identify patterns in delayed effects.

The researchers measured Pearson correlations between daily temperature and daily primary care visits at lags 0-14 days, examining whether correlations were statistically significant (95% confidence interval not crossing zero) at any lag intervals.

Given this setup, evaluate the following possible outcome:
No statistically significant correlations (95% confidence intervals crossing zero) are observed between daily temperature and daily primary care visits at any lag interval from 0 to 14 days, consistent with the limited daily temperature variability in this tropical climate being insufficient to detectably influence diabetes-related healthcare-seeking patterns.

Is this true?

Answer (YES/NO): NO